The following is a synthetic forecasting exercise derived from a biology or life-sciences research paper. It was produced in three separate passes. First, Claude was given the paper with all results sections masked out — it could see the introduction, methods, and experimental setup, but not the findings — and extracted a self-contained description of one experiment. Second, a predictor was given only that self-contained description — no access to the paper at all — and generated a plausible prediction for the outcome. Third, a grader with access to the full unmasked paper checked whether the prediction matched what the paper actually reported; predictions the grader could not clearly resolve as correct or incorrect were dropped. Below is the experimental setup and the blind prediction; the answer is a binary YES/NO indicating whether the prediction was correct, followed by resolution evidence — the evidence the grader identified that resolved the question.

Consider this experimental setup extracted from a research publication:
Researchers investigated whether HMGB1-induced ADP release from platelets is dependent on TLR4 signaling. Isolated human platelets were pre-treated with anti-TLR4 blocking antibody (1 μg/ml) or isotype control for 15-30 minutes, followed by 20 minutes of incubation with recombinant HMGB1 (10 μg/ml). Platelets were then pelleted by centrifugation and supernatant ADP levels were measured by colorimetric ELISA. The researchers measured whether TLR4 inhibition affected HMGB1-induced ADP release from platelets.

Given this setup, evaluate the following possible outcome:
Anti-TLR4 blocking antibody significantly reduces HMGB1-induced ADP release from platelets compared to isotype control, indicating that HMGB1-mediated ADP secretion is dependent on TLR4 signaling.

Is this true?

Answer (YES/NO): YES